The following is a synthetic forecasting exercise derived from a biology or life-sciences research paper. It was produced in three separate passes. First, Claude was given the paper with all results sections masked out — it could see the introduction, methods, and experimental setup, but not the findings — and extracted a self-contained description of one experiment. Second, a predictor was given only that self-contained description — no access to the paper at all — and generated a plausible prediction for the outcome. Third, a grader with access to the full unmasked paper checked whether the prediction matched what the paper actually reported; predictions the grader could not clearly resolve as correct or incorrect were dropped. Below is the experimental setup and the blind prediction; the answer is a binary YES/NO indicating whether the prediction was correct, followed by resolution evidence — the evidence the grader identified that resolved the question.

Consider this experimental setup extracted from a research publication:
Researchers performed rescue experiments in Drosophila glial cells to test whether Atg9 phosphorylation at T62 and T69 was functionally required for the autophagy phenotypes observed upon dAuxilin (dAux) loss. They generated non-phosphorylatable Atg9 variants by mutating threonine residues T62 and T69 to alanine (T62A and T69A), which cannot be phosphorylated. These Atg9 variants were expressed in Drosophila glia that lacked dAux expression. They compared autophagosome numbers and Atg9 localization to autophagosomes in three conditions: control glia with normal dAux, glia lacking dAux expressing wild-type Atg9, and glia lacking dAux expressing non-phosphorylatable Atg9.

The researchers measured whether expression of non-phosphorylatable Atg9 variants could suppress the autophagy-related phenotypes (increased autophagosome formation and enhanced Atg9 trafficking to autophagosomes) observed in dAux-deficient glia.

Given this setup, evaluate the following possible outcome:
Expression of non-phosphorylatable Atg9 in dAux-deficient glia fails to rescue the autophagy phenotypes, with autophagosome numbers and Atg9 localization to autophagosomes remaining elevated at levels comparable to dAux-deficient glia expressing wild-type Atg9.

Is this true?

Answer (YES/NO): NO